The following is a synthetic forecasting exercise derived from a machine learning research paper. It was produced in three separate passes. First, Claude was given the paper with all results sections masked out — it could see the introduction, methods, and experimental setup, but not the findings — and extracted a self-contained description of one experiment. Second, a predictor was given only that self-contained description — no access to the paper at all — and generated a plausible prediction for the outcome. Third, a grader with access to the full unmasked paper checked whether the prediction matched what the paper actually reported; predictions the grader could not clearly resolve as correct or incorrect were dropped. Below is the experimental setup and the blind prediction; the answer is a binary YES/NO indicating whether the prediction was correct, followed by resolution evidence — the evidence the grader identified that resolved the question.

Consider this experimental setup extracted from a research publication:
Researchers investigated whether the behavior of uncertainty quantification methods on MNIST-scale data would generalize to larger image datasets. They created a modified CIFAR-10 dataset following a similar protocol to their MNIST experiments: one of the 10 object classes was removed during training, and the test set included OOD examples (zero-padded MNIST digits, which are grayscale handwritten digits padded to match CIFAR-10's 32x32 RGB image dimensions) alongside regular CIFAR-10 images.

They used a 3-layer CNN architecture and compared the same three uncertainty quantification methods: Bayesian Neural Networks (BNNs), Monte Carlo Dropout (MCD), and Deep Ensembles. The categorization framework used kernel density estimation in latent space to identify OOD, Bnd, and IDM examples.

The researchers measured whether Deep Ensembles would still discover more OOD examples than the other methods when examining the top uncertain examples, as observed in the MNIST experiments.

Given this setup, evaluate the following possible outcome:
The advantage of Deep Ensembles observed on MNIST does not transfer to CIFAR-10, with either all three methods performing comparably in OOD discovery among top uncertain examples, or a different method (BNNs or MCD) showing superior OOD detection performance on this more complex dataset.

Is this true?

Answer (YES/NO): NO